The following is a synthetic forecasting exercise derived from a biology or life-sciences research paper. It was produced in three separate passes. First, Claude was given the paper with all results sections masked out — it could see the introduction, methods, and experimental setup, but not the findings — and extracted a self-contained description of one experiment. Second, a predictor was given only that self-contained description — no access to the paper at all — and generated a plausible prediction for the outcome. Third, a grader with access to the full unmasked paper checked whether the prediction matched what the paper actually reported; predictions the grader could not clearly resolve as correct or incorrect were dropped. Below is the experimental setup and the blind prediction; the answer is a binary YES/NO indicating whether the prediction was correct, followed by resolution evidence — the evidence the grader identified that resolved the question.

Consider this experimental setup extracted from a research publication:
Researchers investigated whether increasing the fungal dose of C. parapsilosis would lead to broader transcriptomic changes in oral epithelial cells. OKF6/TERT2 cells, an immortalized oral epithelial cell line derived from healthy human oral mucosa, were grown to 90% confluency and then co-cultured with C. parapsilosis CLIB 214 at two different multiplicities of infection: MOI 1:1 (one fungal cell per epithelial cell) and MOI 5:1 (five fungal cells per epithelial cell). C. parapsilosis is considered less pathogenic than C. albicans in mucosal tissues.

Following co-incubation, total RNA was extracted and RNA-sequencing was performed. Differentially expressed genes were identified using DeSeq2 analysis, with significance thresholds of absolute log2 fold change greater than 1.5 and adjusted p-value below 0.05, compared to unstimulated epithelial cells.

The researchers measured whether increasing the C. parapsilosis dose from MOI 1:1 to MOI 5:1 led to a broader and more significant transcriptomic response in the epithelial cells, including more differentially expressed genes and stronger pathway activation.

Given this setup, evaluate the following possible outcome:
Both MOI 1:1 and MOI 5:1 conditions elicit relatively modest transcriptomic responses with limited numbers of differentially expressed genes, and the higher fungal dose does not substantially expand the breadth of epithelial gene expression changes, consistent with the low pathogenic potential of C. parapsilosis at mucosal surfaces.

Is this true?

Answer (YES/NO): NO